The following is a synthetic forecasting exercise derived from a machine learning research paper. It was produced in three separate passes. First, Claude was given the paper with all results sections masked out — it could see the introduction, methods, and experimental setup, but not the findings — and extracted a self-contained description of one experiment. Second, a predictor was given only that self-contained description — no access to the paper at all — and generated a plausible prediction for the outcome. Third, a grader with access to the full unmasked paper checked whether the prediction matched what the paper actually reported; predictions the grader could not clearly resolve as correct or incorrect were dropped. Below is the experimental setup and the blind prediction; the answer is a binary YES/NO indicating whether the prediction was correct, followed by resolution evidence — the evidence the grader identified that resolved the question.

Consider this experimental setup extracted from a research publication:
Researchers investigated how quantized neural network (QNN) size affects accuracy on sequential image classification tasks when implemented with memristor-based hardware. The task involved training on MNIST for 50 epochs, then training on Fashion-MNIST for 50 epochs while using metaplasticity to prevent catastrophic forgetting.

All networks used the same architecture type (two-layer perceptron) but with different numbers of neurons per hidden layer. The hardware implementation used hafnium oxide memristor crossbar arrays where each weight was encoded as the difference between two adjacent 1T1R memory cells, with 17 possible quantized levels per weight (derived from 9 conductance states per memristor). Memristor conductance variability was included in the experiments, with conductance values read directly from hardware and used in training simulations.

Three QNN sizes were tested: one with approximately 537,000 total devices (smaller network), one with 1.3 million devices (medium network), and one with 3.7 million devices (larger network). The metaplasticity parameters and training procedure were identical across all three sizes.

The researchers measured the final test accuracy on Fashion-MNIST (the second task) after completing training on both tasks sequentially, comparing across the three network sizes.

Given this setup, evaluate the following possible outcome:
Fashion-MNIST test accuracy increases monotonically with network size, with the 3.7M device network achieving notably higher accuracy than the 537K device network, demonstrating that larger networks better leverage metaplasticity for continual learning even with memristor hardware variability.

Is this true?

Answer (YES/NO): YES